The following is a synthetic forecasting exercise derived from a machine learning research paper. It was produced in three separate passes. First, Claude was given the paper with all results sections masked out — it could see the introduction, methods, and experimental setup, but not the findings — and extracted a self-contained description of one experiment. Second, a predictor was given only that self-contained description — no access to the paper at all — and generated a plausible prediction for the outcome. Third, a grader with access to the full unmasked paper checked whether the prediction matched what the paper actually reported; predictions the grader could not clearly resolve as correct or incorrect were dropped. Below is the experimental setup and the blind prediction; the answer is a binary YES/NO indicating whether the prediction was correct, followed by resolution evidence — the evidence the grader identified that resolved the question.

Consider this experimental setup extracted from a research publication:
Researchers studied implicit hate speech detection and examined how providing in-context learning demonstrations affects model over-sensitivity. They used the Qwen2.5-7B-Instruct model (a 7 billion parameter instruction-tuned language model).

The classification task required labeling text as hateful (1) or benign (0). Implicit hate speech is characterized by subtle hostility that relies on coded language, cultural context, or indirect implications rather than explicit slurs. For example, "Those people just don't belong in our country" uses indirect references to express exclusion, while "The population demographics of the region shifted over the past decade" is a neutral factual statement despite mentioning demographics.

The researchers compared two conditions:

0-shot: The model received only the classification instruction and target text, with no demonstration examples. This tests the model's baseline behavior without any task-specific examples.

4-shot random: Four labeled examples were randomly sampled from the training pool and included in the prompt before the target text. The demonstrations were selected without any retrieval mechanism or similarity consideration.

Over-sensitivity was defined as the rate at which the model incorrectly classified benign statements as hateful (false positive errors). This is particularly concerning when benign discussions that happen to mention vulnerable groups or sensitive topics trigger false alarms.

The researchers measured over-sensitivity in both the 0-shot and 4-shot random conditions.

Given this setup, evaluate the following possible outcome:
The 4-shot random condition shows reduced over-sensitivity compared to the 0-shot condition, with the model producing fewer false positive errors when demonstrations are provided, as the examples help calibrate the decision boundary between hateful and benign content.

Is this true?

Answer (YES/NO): YES